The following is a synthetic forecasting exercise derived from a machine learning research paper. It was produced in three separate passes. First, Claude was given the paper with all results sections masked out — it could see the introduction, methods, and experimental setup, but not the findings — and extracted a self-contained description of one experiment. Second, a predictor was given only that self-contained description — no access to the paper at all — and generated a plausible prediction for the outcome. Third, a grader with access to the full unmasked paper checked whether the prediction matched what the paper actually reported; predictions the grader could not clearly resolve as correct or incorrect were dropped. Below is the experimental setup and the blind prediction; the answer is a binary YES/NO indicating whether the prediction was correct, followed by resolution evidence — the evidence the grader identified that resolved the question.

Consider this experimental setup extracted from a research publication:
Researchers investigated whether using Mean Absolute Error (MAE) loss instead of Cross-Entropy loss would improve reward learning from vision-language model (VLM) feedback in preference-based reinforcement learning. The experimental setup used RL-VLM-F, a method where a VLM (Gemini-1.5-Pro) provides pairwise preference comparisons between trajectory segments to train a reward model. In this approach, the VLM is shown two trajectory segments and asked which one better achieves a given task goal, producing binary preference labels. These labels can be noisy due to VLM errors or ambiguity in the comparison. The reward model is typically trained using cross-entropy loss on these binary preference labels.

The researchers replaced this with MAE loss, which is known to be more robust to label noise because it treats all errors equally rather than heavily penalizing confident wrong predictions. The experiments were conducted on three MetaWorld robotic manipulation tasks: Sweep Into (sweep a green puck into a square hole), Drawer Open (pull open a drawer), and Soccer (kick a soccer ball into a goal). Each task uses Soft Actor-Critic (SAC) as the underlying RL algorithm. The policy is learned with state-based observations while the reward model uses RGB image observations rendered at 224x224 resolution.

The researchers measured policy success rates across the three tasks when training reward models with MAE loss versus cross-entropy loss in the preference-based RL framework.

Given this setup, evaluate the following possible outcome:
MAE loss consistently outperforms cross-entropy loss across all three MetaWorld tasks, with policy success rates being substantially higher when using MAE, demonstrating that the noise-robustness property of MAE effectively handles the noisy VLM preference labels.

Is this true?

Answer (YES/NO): NO